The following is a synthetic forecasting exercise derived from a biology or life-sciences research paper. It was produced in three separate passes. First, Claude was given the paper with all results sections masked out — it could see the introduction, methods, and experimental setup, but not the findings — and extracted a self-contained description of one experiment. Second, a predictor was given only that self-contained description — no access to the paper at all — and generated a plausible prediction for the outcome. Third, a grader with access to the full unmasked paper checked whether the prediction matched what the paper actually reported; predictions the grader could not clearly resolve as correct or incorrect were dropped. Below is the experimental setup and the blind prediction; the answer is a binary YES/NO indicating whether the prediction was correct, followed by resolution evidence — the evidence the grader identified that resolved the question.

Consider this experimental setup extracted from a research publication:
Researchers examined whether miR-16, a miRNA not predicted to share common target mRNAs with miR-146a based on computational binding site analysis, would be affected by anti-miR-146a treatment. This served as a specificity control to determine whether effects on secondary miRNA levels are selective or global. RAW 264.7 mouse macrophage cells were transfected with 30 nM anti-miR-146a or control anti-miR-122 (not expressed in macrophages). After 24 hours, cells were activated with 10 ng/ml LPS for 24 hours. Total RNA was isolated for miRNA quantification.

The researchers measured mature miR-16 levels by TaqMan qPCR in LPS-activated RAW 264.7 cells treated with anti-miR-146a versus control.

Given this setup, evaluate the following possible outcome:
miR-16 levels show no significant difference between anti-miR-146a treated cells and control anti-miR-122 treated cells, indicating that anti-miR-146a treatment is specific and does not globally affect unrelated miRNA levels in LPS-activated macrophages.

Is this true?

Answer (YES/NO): NO